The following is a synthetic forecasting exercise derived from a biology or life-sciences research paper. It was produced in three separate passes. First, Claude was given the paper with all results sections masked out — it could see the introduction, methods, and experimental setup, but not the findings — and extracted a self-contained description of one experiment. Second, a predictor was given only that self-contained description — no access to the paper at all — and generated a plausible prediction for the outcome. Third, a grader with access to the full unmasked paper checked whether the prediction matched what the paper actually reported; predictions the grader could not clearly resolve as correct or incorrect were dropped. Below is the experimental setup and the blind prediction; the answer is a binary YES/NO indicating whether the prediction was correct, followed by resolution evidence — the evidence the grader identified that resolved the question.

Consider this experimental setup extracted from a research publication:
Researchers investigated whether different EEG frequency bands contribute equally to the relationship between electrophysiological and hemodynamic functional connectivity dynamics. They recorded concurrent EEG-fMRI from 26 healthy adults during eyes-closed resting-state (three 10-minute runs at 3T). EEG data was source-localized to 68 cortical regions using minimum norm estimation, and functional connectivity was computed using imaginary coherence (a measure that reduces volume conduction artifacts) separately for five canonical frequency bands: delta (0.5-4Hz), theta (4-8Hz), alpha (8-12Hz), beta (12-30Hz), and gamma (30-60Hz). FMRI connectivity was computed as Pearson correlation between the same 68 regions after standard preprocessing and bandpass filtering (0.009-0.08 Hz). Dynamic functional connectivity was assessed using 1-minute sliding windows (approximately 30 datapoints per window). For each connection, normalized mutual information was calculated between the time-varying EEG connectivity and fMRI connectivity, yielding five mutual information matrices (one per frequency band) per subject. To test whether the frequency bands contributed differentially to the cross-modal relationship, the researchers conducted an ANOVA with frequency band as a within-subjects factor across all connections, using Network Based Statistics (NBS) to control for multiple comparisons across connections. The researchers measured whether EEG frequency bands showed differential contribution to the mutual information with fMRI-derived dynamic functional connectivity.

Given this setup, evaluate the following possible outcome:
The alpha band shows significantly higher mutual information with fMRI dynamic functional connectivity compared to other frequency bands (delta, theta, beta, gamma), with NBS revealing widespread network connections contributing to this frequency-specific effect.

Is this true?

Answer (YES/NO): NO